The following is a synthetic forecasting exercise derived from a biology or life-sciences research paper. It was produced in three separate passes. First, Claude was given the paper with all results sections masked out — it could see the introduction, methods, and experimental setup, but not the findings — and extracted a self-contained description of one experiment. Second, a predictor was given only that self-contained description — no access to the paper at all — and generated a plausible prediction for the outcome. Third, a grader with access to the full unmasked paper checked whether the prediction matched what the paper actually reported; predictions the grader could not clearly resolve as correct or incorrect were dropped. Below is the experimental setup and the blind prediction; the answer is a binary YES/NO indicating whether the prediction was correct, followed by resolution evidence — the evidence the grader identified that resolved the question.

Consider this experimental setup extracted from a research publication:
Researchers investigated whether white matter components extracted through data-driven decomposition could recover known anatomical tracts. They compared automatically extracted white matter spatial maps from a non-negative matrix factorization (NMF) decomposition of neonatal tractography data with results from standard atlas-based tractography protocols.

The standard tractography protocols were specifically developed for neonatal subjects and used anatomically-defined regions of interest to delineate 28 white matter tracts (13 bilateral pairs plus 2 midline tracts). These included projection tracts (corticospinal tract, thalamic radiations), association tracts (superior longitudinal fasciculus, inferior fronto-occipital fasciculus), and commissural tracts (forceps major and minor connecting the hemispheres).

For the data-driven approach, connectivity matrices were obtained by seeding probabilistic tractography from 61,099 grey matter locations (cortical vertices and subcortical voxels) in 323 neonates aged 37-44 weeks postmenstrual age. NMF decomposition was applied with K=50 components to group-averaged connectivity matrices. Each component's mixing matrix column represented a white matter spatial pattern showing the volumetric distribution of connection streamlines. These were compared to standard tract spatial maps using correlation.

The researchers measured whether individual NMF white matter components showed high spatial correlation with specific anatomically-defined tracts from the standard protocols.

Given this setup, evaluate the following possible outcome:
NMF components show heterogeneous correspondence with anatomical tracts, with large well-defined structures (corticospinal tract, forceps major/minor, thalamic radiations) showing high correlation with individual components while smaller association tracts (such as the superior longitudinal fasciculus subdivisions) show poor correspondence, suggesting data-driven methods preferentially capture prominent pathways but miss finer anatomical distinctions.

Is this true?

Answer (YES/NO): NO